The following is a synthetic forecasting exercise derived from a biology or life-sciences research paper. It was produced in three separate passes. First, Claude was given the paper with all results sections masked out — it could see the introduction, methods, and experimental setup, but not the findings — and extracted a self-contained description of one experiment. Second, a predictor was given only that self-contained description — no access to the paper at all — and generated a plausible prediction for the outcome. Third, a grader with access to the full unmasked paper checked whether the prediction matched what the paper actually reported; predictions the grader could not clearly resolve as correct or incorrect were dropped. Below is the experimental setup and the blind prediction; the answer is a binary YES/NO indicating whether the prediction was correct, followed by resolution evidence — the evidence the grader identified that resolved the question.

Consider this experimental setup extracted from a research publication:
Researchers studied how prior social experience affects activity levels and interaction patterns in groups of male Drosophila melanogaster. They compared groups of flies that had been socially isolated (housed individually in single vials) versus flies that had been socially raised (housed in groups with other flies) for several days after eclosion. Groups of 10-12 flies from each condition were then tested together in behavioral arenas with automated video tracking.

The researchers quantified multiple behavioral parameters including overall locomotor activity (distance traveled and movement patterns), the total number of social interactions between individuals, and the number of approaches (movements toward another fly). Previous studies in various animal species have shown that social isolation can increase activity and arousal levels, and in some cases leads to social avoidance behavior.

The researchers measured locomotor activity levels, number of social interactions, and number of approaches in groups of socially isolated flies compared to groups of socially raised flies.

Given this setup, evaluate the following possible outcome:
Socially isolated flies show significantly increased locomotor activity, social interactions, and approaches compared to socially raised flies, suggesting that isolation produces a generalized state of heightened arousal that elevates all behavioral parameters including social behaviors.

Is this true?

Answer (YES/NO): YES